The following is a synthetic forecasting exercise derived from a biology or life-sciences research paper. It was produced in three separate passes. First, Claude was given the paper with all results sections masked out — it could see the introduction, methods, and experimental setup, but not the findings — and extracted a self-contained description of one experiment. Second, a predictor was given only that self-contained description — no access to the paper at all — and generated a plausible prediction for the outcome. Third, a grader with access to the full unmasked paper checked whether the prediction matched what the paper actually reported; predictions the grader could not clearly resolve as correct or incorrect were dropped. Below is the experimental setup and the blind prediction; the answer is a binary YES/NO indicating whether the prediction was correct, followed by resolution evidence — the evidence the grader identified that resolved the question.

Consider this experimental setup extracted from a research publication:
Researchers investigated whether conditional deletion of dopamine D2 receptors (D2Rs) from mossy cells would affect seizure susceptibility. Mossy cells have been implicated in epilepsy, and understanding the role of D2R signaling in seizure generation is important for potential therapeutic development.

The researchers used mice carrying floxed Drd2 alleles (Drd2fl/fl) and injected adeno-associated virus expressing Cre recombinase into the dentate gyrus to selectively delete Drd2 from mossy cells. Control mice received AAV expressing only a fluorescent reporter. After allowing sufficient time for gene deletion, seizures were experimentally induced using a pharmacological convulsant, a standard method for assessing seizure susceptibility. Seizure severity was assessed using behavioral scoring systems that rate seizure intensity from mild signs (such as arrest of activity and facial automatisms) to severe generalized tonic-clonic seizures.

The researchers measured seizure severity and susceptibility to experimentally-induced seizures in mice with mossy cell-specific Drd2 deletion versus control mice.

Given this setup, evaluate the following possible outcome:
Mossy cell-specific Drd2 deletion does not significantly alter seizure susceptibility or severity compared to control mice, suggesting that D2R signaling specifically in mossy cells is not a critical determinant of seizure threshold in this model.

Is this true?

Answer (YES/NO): NO